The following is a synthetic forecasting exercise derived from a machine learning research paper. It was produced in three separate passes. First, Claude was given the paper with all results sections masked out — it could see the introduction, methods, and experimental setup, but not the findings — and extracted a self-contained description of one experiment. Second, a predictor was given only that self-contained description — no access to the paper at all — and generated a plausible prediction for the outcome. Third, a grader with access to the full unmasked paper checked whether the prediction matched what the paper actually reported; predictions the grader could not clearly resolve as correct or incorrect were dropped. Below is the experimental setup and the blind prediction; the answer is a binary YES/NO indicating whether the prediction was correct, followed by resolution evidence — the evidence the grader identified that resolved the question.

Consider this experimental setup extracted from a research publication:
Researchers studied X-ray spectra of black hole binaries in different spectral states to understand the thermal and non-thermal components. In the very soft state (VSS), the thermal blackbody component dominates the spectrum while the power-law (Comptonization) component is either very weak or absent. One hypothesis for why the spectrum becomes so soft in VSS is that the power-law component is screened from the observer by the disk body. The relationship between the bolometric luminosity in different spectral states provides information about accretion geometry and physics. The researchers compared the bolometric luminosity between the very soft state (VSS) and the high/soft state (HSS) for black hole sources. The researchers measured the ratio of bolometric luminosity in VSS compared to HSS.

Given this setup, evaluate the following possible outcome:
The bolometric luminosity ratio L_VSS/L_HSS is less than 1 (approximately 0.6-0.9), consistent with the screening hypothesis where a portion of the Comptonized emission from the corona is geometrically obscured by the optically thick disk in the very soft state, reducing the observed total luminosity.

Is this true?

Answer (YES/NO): NO